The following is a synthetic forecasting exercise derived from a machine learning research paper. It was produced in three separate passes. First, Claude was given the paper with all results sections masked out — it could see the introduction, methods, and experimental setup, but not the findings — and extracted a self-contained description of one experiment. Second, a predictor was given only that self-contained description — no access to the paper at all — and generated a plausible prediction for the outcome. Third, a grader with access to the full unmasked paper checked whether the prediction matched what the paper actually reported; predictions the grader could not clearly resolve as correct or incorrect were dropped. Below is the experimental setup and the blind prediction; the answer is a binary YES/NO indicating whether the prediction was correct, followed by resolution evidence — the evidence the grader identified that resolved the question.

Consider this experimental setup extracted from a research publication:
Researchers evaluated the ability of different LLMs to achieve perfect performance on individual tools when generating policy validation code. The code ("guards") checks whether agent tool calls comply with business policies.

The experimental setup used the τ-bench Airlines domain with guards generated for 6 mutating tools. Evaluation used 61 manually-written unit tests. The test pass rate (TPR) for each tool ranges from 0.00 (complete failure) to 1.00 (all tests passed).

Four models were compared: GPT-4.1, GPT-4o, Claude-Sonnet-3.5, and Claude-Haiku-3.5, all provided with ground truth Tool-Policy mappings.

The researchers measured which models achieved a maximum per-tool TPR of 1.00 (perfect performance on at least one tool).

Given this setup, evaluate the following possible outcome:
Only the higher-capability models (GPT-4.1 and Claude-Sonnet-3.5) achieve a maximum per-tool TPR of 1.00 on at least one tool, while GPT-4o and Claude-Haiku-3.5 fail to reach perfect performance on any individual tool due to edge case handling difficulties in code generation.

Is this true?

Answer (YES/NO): NO